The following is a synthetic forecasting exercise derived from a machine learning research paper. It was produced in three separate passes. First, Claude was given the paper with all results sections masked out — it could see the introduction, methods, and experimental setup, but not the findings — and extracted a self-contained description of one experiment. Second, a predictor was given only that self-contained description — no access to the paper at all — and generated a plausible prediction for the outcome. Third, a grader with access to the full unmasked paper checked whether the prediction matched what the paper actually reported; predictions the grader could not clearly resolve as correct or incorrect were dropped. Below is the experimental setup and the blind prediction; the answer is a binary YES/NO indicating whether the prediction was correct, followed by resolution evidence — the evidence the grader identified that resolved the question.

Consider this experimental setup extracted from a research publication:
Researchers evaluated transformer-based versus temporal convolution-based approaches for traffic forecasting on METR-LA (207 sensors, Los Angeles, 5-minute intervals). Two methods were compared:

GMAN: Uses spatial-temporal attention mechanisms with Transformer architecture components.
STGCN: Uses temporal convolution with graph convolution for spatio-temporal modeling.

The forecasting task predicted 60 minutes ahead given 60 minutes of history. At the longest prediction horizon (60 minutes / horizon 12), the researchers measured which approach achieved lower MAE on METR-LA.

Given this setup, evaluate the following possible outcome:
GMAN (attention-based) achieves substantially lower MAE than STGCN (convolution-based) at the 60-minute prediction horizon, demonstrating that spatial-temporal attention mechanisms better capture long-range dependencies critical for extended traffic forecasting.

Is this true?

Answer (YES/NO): YES